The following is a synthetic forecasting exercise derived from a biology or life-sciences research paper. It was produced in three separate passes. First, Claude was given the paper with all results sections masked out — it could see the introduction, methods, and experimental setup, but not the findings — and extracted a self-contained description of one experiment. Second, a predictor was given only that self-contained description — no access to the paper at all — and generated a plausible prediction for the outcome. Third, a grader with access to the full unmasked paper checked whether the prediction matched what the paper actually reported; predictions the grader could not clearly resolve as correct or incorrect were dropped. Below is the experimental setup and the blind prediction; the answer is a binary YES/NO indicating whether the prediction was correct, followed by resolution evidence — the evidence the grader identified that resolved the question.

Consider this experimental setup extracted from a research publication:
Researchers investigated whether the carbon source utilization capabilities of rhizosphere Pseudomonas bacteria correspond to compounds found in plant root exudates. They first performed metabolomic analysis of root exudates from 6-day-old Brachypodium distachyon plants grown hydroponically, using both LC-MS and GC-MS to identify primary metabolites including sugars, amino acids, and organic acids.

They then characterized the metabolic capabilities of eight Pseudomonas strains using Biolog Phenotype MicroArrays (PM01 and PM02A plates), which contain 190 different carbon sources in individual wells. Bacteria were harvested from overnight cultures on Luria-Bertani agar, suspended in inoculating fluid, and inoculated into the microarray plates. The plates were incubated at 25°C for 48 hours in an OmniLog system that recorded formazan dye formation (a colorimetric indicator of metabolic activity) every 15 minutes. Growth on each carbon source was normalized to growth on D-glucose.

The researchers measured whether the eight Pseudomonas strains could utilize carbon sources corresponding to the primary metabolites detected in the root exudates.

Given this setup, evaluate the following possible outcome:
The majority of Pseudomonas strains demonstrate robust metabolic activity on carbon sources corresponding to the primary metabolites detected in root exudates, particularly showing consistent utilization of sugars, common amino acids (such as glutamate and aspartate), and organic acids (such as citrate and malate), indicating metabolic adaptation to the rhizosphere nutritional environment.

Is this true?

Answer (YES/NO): YES